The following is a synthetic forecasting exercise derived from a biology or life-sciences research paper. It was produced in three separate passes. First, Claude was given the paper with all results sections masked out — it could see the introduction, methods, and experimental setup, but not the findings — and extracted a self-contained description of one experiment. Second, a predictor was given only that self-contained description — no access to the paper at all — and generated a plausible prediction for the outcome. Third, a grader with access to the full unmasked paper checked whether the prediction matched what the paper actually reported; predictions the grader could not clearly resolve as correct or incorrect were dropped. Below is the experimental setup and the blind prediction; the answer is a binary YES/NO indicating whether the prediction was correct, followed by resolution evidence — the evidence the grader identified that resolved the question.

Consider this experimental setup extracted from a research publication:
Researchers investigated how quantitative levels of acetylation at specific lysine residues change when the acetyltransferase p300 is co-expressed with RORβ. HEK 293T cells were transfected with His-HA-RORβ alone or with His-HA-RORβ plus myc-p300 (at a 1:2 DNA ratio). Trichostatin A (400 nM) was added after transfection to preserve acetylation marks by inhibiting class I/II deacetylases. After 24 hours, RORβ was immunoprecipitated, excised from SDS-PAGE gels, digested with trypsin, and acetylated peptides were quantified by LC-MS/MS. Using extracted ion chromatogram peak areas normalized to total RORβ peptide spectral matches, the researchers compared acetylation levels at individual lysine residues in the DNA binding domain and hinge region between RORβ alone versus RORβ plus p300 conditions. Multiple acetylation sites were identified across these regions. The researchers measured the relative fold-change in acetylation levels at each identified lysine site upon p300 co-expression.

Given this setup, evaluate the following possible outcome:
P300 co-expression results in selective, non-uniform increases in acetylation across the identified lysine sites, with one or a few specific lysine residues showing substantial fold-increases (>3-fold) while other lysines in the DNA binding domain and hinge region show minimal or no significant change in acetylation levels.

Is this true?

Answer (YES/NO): NO